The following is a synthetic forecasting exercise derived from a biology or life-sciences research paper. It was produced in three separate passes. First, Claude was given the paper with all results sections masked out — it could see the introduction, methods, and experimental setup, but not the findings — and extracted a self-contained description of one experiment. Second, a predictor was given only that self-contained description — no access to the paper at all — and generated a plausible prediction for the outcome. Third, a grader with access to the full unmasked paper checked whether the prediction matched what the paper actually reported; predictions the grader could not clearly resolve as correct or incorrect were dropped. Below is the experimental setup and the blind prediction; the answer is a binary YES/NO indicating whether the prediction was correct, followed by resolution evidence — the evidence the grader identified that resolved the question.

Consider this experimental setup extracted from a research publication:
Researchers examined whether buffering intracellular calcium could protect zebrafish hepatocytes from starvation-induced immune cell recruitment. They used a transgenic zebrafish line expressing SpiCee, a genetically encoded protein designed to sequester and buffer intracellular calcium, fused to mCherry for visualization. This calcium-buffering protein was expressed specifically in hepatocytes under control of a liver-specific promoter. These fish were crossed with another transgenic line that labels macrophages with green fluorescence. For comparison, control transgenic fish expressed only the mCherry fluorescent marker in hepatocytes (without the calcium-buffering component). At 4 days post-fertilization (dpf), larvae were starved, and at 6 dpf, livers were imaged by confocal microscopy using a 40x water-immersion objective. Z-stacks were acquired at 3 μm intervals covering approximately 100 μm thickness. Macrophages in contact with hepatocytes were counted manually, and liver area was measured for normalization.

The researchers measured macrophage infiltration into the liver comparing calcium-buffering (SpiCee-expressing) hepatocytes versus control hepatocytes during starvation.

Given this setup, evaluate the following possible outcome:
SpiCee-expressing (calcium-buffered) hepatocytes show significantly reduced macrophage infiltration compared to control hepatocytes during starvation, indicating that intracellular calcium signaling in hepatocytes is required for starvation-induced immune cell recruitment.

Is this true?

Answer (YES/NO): YES